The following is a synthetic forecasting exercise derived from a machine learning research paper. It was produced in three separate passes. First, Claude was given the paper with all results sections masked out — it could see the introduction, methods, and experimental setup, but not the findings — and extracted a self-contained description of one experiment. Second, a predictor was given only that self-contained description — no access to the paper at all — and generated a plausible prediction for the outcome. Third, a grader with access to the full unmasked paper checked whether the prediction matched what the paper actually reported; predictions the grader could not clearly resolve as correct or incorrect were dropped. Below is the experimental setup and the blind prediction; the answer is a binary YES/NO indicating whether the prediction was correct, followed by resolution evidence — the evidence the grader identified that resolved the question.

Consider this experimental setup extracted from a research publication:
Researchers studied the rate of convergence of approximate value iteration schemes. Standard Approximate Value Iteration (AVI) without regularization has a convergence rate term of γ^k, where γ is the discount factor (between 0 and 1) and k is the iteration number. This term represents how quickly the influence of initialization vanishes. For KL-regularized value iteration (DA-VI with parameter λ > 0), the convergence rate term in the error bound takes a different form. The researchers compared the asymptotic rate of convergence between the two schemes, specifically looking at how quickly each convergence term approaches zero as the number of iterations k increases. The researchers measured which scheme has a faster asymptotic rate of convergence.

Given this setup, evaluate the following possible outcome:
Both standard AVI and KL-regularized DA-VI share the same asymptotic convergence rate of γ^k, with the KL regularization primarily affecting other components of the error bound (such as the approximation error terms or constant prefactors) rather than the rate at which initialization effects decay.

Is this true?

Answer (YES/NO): NO